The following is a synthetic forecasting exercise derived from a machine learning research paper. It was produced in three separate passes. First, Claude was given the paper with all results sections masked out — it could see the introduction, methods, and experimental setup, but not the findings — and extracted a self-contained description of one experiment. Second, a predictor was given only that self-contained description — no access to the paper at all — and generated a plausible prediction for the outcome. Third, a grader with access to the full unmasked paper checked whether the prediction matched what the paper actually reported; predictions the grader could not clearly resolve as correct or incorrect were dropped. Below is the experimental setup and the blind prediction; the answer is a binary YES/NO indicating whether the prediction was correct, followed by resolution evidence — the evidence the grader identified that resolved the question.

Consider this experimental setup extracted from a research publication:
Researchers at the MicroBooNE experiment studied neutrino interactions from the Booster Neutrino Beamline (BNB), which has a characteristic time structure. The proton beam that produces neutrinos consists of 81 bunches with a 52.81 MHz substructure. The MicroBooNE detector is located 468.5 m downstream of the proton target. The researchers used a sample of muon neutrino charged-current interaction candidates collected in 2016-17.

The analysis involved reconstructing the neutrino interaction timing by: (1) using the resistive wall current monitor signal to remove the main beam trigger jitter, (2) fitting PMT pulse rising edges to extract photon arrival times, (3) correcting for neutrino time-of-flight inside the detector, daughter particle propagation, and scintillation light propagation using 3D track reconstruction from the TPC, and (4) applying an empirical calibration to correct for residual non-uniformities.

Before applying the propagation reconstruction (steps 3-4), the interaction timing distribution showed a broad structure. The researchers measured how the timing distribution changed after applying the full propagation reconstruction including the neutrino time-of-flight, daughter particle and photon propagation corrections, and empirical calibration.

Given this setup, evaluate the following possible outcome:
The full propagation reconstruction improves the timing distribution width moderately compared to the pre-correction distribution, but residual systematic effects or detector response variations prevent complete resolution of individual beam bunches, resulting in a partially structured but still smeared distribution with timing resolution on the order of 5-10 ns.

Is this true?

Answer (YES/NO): NO